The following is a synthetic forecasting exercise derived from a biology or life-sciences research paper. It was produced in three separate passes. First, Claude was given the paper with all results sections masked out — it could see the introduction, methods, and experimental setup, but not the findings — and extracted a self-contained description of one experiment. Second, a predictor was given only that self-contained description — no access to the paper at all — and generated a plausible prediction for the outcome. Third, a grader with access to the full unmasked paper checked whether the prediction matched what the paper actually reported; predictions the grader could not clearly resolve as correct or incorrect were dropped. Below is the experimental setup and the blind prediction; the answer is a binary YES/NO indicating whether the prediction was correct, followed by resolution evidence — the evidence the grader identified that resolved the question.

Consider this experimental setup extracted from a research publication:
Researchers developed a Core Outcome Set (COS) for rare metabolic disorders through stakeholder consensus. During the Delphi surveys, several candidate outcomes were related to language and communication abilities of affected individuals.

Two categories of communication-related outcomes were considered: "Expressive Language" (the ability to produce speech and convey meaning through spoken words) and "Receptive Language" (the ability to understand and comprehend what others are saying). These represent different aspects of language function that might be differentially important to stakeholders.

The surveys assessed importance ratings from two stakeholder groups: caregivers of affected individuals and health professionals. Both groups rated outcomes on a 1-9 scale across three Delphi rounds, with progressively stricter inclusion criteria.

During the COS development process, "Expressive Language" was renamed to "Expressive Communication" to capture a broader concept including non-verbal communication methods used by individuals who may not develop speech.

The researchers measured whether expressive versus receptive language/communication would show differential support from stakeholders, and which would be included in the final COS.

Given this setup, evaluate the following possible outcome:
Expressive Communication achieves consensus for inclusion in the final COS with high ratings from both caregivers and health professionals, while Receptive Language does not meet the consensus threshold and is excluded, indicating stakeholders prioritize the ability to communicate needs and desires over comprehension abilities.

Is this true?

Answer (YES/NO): NO